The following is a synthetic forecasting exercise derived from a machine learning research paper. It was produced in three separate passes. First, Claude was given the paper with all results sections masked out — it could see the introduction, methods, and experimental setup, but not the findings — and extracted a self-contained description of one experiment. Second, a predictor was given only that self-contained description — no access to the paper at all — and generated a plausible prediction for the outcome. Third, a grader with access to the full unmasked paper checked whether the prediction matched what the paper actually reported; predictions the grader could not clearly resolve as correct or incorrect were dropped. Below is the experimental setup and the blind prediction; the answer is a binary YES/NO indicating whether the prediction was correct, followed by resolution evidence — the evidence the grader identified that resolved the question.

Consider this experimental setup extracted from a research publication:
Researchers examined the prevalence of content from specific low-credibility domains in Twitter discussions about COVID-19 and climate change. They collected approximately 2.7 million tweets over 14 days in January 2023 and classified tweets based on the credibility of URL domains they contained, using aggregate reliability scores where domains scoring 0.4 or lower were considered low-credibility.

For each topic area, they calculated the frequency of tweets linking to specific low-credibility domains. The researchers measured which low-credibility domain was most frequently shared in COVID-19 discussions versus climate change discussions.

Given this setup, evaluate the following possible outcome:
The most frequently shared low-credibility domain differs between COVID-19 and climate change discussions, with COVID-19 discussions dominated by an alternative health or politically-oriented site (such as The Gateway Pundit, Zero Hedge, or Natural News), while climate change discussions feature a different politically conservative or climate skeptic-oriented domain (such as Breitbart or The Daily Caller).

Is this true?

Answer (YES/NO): NO